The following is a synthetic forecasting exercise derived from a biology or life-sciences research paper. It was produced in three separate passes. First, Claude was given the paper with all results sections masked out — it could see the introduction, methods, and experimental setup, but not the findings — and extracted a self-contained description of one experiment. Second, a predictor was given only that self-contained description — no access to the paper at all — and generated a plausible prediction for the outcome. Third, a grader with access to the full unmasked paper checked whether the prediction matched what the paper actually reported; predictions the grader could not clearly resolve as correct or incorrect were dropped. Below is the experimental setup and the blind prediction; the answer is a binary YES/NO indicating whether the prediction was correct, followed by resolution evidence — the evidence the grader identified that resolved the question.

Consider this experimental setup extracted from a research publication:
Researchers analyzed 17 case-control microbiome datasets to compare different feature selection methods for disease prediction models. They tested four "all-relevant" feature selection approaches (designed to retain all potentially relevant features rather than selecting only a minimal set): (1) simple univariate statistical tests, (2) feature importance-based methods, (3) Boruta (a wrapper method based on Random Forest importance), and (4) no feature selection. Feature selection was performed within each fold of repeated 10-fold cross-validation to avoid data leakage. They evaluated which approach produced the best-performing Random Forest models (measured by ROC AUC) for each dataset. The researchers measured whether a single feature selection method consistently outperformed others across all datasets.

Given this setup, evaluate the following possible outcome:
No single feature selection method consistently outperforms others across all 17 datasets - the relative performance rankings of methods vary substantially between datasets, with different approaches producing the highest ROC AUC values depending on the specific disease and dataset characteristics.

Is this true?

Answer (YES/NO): YES